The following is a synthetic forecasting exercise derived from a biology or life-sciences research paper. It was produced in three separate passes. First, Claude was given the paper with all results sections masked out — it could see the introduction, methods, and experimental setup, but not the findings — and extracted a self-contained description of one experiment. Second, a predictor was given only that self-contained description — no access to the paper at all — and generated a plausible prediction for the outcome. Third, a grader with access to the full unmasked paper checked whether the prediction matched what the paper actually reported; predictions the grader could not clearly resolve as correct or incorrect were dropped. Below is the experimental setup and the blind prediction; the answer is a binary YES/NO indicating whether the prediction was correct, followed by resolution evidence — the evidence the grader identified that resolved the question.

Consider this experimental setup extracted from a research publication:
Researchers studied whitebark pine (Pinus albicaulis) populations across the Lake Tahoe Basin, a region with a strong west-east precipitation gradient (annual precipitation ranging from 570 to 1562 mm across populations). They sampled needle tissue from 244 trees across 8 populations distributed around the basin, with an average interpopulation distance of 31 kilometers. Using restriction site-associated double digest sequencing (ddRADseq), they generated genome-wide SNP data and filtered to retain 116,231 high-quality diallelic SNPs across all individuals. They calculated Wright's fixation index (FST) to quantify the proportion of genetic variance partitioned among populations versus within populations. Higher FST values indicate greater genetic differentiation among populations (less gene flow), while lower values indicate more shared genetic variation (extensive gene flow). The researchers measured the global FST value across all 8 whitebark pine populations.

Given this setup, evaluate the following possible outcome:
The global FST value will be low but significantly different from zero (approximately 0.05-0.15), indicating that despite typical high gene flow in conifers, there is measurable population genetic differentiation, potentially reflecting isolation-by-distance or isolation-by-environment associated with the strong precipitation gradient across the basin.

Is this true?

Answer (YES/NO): NO